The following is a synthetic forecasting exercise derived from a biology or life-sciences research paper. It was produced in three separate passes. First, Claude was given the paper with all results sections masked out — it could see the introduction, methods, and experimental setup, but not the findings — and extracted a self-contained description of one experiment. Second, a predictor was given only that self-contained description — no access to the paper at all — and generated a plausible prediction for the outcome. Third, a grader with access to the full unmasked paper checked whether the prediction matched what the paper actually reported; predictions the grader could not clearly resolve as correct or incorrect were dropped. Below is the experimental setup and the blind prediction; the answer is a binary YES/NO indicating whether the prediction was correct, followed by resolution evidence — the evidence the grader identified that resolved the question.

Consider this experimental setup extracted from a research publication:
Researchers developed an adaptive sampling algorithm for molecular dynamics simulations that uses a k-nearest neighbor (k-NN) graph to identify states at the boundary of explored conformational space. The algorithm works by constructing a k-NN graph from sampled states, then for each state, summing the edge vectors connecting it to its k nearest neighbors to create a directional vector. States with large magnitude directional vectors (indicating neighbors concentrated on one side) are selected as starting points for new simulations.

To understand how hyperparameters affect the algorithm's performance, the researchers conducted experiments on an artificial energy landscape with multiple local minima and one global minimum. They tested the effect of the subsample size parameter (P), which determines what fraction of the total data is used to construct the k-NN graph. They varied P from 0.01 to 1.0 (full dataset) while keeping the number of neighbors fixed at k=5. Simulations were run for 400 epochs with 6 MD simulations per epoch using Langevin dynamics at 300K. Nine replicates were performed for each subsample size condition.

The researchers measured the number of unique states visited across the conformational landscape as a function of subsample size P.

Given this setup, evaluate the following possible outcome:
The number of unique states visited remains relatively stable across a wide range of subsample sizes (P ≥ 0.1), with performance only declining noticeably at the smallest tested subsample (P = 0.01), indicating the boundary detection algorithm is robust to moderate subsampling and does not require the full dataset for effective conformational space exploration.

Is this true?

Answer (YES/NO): NO